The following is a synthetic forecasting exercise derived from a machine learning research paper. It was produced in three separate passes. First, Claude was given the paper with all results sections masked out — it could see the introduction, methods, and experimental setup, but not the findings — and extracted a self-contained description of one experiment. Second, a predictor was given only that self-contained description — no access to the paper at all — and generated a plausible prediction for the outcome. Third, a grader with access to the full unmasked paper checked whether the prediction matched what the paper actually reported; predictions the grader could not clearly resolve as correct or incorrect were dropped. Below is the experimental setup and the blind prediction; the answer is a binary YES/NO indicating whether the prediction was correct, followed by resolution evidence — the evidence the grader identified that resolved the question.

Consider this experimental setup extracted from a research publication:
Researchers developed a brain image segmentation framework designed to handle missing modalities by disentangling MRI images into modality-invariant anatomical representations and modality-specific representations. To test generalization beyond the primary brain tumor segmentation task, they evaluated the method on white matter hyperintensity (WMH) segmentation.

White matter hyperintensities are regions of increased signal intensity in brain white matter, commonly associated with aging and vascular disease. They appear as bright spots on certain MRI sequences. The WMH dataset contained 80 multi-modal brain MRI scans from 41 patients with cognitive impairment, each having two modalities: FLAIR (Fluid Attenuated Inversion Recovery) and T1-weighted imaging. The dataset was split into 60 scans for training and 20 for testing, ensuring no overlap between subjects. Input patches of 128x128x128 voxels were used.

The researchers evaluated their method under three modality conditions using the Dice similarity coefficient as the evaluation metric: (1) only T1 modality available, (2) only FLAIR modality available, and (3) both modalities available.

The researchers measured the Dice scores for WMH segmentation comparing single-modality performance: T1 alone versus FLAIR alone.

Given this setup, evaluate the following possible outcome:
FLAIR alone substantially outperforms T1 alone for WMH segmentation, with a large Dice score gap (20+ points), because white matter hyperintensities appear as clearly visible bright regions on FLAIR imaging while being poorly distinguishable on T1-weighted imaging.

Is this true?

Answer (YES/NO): YES